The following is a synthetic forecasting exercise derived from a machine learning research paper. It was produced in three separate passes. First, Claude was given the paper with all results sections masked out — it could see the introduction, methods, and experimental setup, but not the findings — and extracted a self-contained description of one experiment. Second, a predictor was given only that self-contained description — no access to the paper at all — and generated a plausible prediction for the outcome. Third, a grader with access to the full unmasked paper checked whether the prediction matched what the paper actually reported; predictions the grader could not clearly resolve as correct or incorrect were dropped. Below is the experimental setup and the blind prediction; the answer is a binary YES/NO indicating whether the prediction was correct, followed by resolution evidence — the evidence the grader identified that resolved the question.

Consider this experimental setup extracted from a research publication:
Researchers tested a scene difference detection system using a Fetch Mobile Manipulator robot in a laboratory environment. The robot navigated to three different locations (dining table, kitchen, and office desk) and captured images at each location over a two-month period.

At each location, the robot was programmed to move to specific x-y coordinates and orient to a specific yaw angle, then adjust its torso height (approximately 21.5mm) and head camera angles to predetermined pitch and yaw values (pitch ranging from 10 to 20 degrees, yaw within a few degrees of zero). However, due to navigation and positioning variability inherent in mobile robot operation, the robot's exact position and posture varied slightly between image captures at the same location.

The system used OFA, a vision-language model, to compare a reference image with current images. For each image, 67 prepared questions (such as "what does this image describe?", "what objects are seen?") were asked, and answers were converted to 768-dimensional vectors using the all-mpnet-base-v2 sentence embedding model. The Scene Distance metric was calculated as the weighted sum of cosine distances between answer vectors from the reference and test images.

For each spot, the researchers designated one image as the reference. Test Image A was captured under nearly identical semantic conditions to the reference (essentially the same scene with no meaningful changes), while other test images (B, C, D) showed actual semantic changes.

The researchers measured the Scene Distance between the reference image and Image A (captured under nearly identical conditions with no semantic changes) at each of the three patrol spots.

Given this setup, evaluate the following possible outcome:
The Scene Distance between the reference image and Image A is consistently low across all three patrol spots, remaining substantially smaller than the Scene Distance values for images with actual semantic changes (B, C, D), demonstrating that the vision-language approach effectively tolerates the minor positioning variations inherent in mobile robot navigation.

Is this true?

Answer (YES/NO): YES